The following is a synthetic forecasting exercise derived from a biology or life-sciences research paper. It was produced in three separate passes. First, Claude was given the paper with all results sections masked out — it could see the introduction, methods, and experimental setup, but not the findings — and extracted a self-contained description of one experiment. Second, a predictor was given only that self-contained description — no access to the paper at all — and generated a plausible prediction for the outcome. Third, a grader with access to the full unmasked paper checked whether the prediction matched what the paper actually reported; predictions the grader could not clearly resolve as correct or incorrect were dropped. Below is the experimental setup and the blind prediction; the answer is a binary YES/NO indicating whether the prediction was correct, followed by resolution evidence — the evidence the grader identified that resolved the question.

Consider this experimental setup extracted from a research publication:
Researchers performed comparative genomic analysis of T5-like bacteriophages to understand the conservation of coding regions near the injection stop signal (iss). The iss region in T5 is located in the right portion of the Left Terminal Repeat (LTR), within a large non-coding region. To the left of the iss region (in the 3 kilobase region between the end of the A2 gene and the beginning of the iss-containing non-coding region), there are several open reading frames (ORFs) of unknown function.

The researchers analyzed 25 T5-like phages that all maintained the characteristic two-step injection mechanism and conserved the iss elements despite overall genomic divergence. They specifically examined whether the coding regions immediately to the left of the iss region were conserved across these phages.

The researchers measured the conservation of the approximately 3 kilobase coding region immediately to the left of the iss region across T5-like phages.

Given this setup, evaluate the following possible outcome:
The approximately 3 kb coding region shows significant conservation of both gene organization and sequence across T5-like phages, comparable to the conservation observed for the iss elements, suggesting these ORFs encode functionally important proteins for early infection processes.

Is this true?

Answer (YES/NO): NO